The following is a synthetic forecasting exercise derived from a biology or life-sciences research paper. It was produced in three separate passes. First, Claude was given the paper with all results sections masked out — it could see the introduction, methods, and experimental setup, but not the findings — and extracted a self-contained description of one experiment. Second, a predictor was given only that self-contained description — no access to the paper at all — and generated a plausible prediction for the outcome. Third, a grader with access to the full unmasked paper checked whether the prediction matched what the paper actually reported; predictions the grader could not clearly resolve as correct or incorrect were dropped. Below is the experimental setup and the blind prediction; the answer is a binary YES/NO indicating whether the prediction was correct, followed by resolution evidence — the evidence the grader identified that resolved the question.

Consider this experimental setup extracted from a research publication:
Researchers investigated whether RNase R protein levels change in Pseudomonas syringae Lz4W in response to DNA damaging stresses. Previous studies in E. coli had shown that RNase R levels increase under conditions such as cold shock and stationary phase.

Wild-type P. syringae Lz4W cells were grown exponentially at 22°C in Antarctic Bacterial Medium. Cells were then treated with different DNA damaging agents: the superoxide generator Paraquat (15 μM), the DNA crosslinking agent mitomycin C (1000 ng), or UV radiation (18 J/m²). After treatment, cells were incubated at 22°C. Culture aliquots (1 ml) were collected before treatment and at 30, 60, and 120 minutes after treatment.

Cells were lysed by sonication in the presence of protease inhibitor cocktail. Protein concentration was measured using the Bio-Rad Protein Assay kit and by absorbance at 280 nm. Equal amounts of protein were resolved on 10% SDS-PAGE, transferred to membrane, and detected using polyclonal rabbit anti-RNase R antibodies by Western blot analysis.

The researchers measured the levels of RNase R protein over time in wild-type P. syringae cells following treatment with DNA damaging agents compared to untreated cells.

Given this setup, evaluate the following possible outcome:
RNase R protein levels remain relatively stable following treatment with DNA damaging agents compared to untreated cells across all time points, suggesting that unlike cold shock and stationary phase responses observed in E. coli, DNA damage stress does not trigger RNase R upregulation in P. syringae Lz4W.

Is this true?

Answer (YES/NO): YES